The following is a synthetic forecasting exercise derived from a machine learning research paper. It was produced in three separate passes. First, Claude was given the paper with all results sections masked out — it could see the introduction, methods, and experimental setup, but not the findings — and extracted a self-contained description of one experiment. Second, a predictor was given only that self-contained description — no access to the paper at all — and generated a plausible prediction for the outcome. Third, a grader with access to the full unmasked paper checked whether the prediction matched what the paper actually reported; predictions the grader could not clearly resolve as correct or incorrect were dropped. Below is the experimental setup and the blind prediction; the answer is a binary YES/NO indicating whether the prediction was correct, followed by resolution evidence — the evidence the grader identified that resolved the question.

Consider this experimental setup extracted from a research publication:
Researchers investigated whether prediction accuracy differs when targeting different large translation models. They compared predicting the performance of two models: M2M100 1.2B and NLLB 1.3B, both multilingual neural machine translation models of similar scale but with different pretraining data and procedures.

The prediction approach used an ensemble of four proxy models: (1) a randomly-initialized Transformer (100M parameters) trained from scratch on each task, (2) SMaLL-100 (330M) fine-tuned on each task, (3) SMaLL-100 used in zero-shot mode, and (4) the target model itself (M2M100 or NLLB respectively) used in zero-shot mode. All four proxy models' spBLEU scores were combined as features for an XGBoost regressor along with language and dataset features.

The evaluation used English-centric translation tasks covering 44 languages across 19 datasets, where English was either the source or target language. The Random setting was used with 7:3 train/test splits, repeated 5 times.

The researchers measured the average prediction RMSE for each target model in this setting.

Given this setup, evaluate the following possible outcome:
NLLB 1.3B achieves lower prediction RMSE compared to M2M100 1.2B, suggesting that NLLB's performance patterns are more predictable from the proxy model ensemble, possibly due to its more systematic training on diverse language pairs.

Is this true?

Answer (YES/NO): NO